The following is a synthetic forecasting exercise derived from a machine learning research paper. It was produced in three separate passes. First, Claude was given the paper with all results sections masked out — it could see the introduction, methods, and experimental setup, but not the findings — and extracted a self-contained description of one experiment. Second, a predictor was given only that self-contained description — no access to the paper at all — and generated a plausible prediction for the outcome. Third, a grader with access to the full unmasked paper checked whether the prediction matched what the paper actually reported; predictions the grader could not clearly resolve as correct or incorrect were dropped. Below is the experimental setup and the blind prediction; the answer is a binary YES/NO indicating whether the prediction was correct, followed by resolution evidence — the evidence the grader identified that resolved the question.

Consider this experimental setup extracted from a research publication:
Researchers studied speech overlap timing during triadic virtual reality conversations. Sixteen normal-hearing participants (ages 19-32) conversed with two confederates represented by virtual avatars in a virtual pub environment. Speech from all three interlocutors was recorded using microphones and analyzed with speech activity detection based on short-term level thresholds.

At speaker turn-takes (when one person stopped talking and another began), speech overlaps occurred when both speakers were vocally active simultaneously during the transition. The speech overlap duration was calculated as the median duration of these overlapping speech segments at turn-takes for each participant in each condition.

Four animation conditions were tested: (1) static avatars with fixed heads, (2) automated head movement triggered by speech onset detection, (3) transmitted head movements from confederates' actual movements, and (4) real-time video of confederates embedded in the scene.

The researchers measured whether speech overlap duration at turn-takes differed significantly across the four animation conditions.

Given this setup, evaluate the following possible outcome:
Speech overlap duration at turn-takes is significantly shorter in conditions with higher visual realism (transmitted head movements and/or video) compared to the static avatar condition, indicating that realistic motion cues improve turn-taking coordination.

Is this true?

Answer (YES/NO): NO